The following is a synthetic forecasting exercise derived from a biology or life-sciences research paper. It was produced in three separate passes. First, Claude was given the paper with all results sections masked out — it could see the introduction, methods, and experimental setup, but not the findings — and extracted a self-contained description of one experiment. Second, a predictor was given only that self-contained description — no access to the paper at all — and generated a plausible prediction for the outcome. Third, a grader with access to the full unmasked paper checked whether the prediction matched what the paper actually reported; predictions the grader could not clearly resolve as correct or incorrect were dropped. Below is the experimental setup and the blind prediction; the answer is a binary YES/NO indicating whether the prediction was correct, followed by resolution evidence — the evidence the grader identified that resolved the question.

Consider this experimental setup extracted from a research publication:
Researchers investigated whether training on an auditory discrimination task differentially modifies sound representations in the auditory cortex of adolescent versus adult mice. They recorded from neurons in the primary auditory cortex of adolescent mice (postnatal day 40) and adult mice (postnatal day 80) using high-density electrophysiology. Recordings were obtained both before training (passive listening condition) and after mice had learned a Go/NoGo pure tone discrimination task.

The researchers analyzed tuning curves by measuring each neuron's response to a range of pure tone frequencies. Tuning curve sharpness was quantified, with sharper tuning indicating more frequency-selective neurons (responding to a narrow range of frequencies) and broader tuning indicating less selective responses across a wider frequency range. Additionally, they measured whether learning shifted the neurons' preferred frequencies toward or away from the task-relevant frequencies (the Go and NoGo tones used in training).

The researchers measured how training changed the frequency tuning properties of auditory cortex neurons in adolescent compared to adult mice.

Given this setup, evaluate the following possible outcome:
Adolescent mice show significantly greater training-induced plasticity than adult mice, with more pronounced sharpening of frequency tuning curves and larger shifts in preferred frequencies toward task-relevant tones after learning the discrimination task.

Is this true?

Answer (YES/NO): NO